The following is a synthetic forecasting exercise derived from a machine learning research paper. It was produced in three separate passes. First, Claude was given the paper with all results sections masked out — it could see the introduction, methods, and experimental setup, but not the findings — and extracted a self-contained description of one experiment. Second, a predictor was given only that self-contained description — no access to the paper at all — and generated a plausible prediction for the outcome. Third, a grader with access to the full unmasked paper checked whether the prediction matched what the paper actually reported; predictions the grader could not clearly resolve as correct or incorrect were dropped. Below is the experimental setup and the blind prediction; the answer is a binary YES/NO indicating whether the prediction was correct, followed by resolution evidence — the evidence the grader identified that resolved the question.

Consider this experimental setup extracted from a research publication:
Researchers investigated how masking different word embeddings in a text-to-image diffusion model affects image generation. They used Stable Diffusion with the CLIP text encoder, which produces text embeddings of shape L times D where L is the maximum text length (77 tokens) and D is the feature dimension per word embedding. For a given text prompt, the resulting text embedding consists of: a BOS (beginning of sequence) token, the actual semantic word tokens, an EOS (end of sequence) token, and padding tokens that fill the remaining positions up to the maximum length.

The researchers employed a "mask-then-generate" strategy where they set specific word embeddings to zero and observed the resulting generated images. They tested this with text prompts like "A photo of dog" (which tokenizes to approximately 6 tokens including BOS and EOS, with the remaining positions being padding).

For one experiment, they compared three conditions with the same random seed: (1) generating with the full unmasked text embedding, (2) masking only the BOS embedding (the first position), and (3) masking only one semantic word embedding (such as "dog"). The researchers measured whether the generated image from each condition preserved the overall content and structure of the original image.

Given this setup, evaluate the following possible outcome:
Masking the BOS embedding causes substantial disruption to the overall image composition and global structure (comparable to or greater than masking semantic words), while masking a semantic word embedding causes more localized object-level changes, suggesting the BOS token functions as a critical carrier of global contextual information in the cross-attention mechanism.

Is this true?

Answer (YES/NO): NO